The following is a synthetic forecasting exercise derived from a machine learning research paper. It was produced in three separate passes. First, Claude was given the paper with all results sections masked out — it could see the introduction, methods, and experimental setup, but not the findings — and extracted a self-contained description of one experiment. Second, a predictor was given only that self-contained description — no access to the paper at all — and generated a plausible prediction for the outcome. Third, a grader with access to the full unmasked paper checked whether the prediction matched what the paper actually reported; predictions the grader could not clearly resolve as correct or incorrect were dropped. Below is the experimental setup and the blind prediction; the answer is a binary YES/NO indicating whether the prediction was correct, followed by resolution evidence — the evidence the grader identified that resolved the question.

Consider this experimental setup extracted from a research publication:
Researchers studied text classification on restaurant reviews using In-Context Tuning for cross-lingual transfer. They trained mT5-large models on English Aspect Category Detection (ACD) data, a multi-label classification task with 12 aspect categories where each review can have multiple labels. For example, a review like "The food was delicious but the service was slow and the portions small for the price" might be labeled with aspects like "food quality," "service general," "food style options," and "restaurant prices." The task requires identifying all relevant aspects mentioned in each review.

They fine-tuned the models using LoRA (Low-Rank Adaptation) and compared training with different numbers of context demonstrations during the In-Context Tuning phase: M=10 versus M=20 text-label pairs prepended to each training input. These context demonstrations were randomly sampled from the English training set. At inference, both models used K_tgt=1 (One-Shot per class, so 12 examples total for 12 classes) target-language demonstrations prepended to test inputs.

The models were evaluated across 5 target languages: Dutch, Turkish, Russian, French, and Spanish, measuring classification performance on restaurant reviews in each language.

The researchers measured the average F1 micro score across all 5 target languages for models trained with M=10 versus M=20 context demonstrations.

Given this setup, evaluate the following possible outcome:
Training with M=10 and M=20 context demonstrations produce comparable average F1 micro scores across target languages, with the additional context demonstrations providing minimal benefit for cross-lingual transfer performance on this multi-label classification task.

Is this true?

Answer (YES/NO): YES